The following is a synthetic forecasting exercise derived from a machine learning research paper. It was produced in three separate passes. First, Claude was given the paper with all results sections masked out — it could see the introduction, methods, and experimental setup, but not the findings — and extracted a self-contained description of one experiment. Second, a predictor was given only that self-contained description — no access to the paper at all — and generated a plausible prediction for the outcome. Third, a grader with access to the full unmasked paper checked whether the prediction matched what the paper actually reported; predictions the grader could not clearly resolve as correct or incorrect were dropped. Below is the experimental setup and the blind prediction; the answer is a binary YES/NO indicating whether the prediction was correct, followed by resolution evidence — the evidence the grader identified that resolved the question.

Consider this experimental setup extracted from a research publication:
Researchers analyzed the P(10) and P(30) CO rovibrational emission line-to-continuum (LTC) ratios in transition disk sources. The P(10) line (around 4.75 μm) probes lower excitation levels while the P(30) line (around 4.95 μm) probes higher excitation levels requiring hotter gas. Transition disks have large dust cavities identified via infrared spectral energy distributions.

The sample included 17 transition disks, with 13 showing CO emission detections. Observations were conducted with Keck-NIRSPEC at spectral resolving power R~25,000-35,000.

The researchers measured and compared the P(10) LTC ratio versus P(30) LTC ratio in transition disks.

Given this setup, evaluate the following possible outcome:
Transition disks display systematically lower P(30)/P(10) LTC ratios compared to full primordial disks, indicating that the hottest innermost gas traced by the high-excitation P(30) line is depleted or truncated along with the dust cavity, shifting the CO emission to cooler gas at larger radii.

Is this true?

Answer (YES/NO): YES